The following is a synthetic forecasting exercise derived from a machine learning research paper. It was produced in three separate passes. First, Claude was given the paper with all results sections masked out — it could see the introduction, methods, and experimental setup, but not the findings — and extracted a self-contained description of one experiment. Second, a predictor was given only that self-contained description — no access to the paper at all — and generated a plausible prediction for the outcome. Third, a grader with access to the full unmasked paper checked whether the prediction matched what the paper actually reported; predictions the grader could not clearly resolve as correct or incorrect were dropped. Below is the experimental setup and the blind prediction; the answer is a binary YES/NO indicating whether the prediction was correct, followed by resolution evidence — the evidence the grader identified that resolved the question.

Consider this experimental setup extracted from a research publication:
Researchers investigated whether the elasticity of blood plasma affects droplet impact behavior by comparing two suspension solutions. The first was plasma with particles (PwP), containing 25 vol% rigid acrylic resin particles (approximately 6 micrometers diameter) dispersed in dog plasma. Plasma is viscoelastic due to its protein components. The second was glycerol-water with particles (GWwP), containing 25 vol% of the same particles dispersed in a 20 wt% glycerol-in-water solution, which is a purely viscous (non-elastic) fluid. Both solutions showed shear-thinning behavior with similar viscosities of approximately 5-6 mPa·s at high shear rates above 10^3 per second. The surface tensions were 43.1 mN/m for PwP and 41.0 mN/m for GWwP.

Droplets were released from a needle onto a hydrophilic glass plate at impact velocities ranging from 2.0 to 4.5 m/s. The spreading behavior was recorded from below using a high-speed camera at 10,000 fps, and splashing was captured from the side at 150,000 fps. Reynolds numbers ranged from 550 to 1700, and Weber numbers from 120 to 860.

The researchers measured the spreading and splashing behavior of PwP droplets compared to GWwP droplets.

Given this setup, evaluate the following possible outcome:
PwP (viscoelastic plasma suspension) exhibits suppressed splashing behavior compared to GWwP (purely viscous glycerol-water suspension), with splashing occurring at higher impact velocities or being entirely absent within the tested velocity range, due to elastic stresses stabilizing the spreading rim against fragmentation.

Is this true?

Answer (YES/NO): NO